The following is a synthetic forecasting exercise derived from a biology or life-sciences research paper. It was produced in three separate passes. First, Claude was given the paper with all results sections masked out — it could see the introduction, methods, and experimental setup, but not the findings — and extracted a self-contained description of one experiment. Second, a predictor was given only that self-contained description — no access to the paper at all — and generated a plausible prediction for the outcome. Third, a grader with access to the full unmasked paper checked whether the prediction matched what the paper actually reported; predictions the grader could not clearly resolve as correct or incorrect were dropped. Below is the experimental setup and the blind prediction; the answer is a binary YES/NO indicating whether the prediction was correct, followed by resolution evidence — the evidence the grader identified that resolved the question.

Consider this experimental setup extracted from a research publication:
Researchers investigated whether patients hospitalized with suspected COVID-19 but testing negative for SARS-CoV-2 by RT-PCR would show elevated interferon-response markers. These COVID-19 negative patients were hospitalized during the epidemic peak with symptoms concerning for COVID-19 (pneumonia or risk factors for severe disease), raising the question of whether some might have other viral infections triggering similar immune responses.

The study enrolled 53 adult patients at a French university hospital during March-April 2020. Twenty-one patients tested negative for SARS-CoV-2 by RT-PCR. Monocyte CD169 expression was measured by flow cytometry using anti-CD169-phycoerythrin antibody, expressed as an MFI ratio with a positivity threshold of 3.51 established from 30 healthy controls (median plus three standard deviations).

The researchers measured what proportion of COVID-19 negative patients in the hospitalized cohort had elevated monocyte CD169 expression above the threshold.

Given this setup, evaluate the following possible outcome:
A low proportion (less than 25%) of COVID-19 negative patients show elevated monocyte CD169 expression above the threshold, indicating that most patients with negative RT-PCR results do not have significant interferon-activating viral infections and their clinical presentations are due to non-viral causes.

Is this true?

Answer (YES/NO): YES